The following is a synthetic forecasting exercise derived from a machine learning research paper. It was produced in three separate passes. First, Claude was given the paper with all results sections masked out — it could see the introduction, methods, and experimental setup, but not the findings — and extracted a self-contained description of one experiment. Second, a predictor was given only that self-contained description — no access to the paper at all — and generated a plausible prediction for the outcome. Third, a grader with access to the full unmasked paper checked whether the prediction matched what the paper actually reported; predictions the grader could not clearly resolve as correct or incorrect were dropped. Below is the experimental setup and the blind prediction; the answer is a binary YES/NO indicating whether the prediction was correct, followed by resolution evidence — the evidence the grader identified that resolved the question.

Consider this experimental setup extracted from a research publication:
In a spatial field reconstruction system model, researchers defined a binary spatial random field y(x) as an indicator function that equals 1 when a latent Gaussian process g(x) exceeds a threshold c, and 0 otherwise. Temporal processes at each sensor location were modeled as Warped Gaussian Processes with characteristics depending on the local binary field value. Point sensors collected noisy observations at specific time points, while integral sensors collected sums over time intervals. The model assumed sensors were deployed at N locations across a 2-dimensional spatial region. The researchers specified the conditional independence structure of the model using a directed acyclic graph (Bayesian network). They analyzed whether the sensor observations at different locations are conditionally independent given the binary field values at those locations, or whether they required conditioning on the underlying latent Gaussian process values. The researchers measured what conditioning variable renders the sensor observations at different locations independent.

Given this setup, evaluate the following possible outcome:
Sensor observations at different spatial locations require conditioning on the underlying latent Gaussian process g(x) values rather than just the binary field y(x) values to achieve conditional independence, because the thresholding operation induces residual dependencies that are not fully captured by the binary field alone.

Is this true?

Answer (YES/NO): YES